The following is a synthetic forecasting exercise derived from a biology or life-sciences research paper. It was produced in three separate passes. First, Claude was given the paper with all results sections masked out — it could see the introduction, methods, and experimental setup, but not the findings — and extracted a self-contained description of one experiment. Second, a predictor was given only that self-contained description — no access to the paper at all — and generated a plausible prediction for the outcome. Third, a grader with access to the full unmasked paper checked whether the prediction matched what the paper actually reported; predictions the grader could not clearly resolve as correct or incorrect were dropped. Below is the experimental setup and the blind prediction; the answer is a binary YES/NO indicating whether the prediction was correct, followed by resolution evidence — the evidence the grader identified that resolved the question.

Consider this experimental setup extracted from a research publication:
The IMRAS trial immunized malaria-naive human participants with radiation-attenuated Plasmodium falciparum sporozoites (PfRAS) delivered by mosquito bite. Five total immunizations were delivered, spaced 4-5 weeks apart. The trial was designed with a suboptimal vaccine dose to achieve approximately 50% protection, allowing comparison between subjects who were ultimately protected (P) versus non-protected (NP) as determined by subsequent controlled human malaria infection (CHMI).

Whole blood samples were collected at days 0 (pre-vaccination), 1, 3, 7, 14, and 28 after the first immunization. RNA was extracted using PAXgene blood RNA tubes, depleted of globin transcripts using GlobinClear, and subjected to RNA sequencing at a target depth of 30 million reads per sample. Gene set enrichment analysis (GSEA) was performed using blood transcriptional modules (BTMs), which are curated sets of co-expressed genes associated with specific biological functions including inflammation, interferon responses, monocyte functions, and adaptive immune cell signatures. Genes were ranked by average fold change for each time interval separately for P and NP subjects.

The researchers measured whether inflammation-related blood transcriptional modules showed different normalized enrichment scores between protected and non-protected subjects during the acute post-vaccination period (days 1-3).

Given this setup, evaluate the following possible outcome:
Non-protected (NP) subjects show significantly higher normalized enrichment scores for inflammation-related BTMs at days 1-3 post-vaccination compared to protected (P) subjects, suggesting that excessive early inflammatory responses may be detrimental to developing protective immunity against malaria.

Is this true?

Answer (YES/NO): YES